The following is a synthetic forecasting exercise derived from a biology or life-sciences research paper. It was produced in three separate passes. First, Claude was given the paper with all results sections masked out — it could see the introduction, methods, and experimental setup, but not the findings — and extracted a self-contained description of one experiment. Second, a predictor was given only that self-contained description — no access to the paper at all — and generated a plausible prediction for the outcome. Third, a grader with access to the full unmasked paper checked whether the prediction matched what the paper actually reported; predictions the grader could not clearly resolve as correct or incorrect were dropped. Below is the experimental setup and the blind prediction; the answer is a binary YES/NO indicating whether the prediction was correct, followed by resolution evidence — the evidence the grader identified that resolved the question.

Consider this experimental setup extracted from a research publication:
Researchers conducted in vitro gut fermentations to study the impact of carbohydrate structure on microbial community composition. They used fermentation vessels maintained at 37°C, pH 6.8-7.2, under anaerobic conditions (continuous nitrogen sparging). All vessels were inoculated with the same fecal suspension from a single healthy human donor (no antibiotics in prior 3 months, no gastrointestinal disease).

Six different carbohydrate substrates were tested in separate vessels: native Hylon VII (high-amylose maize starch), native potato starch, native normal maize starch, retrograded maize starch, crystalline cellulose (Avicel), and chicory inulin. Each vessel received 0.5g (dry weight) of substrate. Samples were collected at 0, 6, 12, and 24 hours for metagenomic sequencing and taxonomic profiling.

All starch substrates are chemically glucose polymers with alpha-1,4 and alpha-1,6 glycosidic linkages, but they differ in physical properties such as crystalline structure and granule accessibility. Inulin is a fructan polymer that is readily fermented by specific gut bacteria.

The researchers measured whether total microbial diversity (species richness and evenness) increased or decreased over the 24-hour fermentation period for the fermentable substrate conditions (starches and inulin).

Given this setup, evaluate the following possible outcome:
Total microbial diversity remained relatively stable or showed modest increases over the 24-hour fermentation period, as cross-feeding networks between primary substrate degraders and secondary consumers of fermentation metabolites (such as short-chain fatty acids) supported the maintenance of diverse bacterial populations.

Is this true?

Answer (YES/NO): NO